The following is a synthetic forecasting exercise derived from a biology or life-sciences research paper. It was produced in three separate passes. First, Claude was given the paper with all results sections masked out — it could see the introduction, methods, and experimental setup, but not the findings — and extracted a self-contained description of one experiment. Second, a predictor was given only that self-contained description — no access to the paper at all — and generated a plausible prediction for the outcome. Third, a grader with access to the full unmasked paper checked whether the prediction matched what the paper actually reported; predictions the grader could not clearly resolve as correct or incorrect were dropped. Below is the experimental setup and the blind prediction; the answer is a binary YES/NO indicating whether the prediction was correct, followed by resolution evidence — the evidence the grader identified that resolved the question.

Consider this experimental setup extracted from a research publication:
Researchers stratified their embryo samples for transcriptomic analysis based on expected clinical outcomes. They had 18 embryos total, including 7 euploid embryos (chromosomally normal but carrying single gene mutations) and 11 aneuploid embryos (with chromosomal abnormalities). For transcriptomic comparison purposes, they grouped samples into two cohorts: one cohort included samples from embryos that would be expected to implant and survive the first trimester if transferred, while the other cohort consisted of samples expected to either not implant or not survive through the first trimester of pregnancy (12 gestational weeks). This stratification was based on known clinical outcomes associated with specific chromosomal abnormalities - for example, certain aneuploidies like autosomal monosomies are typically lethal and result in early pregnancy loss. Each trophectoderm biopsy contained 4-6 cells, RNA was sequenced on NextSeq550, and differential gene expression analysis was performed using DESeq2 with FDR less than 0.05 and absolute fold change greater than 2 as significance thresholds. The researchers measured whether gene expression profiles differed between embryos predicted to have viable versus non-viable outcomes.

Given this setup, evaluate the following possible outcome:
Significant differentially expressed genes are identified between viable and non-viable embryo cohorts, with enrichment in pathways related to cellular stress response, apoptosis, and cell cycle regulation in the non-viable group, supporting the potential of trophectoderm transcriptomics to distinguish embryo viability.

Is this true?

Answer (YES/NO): NO